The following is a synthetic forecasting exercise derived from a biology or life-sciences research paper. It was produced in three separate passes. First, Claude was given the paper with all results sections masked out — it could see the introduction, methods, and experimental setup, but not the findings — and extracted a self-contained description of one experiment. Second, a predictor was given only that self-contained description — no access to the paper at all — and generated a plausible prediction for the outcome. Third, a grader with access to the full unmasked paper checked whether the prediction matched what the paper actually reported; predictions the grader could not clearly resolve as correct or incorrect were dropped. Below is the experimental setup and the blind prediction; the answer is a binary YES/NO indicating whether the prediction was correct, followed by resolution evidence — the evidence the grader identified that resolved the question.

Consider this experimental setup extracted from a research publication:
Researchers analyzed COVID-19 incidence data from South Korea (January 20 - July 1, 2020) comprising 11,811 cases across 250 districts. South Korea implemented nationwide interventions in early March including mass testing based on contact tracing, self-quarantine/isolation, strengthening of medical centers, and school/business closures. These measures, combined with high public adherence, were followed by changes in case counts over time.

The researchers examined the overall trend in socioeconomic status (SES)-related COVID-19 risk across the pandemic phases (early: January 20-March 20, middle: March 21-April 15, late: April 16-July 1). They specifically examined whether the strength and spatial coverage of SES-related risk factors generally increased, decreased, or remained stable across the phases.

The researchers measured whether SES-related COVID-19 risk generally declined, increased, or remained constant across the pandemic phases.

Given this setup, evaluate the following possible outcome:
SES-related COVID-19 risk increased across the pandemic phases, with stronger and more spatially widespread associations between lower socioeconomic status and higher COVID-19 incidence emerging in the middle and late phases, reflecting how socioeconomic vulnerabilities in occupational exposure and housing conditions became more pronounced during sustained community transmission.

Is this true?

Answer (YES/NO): NO